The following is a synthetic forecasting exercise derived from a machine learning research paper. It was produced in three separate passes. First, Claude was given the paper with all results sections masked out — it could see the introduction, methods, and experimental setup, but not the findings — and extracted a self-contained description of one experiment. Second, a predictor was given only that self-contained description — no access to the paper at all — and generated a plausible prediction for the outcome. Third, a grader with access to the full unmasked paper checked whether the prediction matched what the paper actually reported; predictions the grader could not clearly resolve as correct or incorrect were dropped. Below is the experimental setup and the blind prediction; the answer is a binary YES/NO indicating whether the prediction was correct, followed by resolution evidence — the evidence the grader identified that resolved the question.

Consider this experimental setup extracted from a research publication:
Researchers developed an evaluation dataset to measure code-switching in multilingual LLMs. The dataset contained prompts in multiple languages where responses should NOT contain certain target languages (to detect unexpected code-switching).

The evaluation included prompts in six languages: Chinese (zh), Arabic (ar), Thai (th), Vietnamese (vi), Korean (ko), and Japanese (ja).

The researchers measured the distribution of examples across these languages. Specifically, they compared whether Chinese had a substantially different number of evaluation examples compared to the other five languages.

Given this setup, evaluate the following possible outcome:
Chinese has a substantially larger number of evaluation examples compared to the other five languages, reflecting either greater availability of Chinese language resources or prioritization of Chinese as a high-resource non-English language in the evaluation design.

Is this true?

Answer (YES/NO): YES